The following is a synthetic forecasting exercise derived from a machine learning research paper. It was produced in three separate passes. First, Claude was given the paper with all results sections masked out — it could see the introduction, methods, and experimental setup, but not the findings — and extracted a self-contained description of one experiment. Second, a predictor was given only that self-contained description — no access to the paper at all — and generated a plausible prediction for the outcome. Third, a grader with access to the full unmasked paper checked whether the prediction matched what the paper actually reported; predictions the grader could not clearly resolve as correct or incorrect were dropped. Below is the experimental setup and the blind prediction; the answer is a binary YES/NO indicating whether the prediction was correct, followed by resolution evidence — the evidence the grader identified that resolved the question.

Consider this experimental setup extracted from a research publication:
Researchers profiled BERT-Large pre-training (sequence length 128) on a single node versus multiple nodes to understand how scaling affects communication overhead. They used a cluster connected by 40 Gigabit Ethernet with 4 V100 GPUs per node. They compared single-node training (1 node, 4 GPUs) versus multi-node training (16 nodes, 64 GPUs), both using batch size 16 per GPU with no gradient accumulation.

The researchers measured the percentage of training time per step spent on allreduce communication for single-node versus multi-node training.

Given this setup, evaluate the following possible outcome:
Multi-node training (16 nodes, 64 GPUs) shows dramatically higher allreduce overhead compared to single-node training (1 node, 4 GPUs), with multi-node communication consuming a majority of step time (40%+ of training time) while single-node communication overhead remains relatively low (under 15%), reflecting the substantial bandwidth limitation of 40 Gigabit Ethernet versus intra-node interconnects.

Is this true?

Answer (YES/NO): NO